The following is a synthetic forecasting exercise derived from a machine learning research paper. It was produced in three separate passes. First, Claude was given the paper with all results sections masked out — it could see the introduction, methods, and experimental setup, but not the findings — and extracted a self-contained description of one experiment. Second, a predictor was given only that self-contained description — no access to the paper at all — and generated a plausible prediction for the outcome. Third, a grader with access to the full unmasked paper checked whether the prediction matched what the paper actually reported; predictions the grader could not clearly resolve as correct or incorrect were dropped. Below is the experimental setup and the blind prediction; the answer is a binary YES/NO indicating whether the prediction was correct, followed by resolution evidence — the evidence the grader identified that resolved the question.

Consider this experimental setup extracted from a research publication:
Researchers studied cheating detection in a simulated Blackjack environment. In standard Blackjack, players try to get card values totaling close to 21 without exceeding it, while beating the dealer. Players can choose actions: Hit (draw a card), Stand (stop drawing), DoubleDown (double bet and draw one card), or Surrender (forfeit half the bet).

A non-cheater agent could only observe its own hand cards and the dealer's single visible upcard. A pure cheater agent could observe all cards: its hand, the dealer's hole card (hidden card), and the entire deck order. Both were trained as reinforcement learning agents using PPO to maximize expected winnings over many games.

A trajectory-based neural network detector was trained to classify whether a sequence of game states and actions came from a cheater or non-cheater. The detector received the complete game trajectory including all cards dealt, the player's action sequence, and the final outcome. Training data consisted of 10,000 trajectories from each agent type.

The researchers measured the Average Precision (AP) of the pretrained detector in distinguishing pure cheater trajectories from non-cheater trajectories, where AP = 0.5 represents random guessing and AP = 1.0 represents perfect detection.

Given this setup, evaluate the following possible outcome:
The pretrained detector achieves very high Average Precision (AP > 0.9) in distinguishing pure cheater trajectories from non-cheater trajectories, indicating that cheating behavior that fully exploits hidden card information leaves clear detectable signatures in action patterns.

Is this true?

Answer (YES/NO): NO